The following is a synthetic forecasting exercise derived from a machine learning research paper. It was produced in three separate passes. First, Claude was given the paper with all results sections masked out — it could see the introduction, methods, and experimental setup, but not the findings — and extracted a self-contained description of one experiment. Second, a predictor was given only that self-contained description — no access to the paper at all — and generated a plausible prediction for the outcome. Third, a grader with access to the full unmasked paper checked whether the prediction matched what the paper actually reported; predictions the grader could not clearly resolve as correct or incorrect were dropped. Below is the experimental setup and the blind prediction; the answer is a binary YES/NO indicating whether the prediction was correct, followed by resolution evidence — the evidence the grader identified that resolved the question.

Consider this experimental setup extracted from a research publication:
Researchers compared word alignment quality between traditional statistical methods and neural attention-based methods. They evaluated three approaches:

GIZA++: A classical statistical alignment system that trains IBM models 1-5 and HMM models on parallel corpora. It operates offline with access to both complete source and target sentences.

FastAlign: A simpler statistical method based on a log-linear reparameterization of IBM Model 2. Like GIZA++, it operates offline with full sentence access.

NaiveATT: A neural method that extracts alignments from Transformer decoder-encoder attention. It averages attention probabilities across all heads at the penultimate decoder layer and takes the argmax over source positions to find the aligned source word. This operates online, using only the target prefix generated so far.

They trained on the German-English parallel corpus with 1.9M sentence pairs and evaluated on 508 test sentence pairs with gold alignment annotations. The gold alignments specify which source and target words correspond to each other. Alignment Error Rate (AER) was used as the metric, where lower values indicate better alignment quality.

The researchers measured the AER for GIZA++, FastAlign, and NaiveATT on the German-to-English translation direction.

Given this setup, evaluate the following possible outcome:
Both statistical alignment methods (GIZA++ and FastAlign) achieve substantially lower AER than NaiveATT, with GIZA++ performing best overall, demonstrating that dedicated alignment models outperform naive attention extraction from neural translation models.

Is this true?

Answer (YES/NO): YES